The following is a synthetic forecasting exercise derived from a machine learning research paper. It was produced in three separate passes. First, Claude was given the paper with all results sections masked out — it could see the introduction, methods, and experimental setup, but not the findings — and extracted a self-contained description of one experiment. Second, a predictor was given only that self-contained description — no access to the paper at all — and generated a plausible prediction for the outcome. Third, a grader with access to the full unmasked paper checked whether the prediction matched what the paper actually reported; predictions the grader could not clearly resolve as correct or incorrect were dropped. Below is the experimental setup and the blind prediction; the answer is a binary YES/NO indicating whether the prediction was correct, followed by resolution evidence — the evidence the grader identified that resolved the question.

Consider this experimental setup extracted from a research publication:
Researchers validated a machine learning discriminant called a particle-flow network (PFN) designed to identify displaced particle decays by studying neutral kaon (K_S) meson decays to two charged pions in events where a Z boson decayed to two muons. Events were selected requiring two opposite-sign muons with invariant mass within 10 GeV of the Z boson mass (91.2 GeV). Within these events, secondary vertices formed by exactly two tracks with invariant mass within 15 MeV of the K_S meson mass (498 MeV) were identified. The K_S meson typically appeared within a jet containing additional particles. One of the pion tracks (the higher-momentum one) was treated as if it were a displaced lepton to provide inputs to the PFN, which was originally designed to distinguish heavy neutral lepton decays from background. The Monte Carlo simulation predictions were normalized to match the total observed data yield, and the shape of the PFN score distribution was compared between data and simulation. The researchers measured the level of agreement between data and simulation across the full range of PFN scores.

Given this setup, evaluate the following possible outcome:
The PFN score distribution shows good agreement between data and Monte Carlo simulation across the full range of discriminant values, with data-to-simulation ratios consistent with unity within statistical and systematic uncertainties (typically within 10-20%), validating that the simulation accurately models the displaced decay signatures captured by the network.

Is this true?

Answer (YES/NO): YES